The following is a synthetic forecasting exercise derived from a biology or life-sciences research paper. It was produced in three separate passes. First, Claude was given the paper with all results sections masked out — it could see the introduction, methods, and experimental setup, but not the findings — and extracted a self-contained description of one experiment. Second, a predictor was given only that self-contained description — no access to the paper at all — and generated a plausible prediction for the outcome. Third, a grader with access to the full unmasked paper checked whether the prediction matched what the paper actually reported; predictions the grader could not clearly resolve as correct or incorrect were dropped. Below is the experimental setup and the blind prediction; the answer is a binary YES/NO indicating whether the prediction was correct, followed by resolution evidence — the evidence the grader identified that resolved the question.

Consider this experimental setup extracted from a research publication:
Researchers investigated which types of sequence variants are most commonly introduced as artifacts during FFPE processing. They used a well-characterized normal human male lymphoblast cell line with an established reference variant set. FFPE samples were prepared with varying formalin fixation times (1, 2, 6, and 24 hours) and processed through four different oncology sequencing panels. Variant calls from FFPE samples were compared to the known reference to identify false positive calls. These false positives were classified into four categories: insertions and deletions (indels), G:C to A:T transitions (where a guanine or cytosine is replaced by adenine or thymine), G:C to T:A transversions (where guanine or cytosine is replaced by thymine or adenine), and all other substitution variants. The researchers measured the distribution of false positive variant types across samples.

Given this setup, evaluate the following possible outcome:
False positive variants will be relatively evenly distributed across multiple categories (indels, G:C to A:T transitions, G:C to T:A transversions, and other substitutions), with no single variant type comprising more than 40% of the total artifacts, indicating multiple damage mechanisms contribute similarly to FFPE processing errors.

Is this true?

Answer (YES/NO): NO